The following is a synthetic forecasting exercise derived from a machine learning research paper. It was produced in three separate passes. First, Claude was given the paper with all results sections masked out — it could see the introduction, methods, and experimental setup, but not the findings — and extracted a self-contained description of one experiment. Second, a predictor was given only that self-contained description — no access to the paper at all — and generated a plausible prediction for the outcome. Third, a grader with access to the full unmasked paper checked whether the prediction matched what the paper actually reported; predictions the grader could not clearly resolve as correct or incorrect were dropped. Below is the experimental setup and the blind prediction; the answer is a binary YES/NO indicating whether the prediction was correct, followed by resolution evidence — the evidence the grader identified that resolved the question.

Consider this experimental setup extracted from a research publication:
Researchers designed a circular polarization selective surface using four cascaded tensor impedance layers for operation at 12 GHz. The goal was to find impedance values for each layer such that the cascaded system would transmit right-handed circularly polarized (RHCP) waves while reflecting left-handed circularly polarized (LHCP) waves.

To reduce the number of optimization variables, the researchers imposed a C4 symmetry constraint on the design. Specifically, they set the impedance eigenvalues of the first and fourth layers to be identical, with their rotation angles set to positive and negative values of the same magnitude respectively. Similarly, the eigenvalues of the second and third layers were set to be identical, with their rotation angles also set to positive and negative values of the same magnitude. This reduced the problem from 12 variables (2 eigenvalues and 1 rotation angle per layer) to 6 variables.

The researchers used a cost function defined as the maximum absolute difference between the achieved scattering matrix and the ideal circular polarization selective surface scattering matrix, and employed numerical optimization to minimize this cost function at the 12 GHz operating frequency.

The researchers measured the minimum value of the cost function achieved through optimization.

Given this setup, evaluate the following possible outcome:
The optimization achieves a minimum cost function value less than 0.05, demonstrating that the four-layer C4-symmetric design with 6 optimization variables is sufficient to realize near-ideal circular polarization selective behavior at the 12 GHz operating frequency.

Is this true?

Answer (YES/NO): YES